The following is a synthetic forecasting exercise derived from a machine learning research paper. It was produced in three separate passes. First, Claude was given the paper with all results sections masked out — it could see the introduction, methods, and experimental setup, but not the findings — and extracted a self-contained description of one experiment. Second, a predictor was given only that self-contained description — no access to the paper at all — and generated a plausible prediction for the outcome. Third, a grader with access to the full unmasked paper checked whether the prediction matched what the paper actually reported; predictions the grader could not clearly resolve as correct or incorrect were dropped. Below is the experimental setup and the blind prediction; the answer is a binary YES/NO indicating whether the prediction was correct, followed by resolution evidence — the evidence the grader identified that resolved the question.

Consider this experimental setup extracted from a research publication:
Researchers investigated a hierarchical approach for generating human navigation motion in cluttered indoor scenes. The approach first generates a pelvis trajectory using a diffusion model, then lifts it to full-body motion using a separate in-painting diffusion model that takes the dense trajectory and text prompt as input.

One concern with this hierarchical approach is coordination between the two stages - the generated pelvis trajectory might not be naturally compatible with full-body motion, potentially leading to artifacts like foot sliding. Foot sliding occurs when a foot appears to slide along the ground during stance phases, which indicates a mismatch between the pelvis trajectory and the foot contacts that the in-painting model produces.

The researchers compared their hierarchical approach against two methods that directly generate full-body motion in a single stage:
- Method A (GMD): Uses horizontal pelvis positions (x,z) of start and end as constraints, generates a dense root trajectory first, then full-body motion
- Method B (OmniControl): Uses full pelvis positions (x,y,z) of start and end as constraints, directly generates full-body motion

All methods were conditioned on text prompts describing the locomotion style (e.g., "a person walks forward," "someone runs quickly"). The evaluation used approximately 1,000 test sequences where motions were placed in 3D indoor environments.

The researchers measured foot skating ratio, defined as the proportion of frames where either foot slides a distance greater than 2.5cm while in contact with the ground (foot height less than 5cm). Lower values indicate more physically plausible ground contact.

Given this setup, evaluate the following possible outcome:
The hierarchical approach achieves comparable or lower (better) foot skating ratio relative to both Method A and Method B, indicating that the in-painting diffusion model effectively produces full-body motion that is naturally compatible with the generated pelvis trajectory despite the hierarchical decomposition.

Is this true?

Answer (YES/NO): YES